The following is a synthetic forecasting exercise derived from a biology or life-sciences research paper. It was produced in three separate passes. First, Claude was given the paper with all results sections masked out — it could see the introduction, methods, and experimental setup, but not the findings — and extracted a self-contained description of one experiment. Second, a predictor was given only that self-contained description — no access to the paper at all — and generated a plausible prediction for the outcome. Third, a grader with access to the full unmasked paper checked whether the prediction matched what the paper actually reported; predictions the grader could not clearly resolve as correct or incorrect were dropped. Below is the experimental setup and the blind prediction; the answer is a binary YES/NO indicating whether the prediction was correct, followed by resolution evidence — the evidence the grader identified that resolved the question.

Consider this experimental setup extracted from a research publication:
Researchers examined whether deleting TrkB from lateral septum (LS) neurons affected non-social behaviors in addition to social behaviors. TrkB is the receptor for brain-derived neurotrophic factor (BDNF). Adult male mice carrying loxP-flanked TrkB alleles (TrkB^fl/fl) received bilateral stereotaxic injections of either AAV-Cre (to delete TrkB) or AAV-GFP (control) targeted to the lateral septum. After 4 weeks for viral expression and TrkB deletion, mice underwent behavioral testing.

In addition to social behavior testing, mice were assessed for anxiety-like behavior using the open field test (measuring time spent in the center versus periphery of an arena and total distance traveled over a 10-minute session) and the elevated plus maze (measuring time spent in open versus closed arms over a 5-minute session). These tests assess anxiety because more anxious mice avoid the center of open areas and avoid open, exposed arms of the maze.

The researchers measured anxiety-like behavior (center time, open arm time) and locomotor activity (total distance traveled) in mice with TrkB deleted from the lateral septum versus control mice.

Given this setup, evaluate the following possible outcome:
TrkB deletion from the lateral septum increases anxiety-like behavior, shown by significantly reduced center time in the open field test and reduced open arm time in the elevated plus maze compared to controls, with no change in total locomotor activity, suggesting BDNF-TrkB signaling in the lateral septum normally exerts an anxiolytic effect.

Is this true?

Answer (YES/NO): NO